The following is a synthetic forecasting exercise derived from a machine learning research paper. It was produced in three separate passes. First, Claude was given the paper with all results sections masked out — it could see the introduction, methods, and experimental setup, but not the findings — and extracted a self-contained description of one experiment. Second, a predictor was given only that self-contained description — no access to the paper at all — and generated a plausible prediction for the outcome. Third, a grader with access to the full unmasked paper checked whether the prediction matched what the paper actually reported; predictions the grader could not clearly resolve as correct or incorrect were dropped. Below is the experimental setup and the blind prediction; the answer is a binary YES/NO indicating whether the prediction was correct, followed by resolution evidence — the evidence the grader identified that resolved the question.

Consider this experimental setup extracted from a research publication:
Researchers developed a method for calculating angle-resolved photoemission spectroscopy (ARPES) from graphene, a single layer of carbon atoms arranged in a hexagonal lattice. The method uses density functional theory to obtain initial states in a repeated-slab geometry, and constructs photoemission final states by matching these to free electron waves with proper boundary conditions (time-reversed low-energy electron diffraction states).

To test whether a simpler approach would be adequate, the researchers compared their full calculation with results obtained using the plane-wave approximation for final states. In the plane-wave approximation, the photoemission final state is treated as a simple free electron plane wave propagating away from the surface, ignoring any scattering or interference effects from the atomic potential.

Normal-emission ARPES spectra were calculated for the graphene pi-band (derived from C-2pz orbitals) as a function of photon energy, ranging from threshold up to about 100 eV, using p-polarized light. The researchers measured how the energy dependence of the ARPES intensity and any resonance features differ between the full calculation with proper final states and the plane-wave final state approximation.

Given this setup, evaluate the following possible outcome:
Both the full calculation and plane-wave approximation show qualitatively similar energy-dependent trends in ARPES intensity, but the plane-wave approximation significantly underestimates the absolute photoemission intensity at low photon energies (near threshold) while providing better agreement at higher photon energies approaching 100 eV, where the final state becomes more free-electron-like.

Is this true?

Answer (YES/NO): NO